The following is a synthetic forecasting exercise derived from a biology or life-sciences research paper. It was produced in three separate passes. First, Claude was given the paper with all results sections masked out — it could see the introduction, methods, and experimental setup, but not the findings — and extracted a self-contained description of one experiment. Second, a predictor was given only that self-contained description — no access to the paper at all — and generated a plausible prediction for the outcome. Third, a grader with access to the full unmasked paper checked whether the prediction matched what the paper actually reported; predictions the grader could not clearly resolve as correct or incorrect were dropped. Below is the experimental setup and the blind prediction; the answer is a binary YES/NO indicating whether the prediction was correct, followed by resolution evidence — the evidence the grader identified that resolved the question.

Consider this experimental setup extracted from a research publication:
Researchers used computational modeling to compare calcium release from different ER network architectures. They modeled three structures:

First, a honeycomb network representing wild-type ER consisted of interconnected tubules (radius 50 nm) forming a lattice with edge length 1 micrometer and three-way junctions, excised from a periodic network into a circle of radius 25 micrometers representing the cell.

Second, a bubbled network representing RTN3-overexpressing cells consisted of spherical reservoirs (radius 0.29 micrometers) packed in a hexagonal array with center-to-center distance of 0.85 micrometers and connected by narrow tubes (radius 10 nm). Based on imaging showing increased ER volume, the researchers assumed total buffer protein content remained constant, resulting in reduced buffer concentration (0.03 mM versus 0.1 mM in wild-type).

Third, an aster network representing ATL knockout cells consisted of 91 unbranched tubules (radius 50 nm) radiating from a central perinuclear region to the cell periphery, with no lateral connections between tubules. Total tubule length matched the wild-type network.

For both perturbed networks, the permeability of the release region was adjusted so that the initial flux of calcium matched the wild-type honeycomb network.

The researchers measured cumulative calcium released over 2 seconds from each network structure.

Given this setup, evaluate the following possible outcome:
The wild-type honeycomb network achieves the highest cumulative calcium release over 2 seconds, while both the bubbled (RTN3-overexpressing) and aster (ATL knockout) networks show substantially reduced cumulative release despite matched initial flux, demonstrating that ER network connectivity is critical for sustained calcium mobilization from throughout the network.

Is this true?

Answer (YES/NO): YES